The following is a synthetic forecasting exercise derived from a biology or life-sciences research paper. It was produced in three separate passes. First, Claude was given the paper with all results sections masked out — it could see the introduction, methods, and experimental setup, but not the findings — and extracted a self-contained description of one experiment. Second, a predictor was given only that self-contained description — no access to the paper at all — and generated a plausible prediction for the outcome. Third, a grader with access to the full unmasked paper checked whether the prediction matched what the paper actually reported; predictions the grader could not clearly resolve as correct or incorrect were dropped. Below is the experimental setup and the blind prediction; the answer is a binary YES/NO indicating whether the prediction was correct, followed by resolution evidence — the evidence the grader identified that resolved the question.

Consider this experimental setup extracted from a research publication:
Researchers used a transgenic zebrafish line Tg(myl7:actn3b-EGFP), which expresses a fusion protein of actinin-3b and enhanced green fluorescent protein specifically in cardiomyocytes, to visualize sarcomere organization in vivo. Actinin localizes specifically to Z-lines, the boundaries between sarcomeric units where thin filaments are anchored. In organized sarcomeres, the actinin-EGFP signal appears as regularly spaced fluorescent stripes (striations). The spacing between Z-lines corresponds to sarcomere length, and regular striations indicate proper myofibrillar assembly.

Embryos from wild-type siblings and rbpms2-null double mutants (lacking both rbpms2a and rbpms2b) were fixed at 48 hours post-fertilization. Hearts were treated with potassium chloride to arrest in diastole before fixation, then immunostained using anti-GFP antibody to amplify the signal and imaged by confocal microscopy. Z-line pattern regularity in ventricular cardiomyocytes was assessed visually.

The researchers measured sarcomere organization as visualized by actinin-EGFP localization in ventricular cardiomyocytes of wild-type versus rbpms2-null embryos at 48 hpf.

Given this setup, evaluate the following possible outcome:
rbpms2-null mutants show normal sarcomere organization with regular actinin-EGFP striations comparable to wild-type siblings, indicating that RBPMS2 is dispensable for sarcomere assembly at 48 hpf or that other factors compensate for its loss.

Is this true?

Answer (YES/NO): NO